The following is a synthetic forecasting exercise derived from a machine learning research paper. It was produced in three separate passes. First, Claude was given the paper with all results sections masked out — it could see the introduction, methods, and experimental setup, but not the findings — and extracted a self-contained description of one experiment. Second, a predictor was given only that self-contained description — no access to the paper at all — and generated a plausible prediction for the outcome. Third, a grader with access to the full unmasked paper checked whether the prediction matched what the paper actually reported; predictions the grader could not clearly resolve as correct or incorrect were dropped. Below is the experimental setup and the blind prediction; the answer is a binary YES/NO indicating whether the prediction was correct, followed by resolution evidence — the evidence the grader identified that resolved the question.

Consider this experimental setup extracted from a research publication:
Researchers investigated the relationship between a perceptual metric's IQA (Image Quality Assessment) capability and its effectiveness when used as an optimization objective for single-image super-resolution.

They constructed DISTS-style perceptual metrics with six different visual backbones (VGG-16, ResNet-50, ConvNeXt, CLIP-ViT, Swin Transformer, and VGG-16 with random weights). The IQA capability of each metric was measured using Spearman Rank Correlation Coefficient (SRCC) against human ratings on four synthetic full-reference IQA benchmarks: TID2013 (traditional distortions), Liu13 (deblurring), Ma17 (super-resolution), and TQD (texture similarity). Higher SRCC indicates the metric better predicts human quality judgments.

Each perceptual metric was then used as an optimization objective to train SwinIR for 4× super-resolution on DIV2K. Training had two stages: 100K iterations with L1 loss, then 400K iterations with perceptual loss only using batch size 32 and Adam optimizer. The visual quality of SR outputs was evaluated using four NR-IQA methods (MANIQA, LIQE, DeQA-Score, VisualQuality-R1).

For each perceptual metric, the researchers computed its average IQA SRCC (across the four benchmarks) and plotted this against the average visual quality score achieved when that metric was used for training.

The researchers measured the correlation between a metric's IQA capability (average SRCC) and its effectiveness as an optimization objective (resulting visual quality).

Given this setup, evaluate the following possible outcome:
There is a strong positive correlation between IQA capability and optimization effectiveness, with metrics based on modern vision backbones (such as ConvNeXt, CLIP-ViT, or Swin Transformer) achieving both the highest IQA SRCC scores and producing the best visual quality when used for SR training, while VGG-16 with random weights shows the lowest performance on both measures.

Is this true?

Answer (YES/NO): NO